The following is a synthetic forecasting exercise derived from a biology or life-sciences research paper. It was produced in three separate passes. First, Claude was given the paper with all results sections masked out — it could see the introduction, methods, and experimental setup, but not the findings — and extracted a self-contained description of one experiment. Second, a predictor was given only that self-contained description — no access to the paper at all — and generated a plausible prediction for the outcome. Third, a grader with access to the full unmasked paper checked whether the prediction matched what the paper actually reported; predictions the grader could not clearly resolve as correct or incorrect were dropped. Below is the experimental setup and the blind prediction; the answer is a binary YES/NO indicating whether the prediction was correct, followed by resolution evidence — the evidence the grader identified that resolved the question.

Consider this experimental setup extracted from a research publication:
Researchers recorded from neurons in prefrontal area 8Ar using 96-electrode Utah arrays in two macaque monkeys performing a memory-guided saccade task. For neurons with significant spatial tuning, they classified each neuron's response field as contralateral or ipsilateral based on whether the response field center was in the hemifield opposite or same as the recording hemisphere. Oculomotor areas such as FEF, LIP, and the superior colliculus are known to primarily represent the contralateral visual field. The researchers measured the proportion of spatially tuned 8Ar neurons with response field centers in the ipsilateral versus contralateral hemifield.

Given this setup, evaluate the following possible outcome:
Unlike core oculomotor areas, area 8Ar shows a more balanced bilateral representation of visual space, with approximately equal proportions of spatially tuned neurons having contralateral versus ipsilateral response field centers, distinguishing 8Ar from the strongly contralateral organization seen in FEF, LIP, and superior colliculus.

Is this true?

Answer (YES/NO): NO